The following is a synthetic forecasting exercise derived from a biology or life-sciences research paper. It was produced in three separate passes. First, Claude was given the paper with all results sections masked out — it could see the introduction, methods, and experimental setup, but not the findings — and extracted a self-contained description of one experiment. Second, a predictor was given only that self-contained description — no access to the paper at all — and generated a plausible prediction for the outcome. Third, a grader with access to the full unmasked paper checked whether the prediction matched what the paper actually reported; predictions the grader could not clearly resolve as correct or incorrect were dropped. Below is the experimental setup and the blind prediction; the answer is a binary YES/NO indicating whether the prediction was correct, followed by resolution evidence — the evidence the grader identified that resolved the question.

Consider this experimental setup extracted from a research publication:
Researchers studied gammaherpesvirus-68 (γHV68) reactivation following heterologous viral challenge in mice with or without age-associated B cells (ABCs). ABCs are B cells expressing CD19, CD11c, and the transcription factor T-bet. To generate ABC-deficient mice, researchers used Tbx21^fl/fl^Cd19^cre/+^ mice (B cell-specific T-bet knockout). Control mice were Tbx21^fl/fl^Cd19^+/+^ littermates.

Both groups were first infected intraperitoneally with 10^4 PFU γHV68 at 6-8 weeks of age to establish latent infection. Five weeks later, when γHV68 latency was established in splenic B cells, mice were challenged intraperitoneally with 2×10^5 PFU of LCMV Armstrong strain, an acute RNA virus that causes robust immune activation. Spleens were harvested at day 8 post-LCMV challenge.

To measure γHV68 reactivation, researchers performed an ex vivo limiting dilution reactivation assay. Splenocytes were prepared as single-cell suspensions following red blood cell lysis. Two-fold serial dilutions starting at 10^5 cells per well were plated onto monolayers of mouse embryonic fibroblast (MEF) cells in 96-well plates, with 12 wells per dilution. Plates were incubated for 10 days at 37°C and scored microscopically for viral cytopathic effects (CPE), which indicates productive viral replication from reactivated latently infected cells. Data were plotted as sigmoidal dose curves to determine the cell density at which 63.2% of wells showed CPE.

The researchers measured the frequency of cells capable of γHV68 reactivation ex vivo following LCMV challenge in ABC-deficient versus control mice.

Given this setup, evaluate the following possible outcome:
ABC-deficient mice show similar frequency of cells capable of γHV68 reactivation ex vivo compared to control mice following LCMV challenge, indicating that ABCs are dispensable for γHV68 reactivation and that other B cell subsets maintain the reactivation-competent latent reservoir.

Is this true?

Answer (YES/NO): NO